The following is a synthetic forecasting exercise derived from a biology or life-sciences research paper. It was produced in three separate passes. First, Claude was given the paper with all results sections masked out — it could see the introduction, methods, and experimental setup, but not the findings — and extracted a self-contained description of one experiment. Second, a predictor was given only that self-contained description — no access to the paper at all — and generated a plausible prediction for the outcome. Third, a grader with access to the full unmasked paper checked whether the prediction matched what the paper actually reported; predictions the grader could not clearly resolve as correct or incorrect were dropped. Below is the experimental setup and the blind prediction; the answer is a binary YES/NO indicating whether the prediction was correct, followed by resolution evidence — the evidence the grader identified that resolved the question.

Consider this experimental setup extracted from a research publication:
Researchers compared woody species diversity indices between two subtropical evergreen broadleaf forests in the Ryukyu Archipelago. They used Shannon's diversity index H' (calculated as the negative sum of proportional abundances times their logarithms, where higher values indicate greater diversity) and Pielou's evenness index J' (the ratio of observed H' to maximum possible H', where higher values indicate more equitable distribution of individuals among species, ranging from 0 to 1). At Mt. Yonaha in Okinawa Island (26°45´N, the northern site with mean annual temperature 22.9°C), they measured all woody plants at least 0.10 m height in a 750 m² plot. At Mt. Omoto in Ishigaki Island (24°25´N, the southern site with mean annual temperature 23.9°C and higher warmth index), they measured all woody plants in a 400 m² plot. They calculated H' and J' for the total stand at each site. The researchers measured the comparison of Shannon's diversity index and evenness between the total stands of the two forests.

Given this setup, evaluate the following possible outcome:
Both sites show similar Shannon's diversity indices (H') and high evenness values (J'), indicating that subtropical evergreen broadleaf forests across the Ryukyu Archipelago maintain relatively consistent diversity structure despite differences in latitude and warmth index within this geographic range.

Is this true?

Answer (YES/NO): NO